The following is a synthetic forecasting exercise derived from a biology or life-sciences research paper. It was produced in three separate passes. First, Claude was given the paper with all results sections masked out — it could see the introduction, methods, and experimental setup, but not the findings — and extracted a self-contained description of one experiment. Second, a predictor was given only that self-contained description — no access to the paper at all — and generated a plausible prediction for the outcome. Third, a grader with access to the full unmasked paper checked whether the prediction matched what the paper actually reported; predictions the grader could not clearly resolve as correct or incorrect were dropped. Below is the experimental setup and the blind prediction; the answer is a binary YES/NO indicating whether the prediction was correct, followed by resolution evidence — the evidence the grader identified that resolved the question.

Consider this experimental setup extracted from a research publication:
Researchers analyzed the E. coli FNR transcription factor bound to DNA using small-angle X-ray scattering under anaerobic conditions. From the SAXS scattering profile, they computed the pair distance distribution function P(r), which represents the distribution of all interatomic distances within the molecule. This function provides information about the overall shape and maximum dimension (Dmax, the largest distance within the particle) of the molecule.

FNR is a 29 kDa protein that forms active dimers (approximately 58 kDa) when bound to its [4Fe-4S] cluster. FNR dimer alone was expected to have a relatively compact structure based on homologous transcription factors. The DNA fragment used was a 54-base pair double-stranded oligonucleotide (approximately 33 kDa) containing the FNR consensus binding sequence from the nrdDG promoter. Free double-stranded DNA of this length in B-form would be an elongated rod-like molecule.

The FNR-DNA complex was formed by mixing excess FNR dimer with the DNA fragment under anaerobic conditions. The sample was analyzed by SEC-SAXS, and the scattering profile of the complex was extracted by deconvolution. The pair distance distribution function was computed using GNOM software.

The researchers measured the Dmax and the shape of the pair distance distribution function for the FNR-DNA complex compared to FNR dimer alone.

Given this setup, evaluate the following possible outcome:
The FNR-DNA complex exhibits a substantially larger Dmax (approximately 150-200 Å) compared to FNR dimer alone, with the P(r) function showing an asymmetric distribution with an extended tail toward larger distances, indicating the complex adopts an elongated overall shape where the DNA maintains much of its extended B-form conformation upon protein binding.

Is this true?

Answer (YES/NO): NO